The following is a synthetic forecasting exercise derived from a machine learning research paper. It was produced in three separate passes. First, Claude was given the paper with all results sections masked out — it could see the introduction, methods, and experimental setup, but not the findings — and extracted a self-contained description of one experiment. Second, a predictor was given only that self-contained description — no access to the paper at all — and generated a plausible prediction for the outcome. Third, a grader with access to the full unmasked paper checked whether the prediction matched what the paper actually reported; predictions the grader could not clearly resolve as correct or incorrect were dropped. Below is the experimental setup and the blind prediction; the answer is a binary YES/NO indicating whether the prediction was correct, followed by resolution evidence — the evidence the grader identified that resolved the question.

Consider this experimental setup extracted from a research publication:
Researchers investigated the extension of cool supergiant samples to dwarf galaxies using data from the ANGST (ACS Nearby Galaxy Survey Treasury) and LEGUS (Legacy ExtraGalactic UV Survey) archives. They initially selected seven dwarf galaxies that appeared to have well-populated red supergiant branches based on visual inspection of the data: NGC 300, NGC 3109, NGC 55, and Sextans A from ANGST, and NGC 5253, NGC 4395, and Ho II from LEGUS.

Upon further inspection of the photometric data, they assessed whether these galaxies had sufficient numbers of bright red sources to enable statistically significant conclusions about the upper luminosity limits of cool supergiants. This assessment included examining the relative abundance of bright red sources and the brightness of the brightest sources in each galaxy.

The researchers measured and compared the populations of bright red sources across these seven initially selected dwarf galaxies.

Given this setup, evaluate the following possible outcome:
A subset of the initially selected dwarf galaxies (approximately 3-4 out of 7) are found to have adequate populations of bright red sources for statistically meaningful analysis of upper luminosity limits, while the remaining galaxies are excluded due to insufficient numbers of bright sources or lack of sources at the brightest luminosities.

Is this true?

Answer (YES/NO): YES